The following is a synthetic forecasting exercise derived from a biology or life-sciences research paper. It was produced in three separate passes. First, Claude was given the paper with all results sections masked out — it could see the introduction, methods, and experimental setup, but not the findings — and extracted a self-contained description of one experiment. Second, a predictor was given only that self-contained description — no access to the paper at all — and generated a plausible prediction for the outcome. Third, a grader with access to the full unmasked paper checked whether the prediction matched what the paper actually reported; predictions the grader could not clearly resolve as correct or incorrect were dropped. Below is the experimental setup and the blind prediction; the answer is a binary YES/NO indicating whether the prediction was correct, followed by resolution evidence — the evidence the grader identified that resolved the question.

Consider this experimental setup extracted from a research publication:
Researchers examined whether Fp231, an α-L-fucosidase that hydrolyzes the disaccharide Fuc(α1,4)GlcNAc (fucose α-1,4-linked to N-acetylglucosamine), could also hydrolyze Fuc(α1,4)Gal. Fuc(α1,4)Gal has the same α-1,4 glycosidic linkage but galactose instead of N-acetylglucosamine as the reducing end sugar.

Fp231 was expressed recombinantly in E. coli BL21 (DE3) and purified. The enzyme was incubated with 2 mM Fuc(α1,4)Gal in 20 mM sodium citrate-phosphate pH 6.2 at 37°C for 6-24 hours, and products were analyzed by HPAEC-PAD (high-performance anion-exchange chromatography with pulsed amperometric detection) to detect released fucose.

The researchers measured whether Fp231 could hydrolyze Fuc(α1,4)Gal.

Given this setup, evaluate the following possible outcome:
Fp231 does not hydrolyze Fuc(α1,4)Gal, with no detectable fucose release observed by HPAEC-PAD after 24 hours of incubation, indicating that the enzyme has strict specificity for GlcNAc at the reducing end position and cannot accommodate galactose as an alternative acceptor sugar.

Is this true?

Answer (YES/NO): YES